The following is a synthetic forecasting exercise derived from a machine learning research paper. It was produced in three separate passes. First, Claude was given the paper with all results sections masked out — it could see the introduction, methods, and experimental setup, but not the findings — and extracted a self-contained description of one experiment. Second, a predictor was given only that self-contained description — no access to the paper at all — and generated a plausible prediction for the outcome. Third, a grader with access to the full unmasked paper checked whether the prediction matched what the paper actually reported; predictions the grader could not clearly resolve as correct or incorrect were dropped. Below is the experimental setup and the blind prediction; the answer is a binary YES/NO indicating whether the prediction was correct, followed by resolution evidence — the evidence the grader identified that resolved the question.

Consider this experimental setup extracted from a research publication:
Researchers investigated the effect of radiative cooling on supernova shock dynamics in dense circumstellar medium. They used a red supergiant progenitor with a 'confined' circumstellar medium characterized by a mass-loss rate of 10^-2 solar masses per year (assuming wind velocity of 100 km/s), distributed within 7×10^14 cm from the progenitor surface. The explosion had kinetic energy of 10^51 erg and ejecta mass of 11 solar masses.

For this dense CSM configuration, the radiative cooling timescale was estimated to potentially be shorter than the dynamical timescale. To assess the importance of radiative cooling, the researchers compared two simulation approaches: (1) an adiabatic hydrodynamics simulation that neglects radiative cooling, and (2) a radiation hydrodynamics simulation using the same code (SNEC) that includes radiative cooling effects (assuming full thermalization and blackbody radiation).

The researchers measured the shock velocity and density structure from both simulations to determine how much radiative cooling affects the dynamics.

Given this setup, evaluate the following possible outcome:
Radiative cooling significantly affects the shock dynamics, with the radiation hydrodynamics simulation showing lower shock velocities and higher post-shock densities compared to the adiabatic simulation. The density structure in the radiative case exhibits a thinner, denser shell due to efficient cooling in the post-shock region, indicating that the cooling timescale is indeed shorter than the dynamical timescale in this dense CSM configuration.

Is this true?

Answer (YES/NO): NO